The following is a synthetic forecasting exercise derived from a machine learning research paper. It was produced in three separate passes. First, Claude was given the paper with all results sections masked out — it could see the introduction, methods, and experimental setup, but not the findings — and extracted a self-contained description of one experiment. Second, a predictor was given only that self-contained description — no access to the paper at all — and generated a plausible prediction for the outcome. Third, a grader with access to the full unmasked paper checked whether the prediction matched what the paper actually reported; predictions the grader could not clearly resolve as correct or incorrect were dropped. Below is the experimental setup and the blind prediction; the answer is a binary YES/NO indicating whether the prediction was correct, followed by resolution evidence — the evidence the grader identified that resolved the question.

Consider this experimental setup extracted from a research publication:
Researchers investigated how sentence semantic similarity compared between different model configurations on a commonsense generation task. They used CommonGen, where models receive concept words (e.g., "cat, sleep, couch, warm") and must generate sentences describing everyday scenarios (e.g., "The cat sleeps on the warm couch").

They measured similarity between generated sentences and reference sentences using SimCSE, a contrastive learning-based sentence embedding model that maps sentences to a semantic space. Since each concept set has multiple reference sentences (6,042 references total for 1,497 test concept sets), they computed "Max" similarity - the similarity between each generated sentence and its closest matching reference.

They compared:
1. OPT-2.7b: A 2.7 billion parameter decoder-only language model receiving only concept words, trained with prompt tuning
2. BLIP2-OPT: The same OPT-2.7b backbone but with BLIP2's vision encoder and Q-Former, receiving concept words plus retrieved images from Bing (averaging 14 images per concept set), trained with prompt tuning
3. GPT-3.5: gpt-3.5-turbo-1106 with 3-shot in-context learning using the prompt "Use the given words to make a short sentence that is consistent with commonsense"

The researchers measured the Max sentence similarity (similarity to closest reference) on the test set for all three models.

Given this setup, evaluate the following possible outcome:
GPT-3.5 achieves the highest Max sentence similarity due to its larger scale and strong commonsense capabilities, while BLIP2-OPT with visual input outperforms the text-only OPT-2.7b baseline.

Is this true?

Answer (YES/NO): NO